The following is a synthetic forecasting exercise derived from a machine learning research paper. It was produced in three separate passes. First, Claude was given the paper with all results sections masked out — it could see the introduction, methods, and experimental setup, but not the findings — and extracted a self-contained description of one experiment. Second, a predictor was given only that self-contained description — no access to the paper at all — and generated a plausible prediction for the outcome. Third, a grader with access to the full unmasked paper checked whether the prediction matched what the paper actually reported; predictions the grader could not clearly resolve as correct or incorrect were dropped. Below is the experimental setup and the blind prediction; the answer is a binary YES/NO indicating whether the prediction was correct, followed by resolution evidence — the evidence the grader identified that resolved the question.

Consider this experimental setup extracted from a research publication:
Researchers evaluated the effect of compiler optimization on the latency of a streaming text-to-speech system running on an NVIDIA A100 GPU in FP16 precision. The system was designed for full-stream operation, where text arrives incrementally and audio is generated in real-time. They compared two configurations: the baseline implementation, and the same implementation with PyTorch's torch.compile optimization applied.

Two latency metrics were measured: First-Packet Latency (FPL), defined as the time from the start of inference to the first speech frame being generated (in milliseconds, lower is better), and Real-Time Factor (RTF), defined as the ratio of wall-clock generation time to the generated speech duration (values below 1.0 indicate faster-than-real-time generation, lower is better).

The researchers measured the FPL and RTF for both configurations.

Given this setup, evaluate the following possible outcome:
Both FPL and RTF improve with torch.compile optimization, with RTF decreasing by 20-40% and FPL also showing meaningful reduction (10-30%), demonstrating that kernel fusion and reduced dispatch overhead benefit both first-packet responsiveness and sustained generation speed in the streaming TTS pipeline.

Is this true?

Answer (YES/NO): NO